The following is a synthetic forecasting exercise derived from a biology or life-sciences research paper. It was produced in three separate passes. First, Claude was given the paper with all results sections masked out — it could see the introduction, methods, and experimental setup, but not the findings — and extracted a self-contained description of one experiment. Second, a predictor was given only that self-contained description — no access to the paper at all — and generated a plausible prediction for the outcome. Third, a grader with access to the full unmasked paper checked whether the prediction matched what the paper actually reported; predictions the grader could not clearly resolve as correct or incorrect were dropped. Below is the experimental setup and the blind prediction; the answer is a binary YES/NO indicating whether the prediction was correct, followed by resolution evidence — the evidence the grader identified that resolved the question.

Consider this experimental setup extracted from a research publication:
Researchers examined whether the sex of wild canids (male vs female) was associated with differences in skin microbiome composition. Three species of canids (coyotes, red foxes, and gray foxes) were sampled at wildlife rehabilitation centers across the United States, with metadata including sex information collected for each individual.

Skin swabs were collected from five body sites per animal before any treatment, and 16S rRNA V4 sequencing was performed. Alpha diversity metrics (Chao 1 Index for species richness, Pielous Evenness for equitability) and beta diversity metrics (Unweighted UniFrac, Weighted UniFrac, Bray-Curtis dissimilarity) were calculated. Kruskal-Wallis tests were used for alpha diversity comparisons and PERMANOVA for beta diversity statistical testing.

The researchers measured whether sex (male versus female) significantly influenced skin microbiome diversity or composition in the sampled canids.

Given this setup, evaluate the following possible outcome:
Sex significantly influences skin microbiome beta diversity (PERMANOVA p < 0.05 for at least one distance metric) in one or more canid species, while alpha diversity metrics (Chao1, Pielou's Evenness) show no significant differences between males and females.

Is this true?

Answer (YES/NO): NO